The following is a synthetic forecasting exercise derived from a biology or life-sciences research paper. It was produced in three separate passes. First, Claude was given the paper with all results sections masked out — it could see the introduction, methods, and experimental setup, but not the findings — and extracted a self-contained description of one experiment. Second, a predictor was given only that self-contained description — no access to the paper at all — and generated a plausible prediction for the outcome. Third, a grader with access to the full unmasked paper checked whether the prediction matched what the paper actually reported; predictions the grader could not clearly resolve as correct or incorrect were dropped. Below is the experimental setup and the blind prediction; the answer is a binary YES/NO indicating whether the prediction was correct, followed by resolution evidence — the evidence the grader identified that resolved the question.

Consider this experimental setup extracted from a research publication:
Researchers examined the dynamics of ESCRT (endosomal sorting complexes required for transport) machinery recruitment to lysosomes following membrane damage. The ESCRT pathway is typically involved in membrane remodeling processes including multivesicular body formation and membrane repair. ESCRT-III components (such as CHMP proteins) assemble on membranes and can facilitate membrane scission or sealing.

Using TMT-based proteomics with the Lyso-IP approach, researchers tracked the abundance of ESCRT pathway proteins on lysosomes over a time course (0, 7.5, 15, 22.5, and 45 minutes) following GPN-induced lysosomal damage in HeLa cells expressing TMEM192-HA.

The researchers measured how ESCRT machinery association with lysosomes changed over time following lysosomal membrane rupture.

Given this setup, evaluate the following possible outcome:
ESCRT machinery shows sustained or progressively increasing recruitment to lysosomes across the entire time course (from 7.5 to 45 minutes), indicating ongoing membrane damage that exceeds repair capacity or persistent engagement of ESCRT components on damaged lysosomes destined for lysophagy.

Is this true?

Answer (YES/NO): NO